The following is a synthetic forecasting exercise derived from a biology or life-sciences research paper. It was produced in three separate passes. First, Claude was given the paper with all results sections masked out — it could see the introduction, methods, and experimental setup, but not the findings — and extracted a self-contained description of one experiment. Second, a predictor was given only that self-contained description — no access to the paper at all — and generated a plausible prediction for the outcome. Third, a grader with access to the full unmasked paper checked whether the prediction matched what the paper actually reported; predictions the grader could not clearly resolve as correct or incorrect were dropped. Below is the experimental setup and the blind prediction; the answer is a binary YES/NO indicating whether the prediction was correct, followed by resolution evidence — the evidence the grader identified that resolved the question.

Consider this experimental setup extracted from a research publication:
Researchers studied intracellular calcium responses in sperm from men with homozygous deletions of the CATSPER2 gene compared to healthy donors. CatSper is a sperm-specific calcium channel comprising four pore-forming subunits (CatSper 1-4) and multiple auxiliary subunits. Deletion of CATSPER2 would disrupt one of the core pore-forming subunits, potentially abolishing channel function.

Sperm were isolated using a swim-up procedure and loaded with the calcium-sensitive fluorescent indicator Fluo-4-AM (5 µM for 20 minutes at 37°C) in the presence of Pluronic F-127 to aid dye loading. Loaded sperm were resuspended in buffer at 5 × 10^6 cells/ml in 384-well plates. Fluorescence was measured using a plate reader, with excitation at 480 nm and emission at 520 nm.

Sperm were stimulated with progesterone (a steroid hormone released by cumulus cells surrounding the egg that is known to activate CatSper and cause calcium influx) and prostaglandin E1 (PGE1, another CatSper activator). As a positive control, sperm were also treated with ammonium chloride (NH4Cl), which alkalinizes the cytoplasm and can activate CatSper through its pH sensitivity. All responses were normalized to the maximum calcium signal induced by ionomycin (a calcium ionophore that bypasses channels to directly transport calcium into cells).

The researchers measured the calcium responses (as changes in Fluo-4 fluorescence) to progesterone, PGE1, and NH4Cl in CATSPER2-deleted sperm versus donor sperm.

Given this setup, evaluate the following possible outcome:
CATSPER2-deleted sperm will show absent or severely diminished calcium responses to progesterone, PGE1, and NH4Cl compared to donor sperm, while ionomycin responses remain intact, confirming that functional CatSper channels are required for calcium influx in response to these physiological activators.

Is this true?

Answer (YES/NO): YES